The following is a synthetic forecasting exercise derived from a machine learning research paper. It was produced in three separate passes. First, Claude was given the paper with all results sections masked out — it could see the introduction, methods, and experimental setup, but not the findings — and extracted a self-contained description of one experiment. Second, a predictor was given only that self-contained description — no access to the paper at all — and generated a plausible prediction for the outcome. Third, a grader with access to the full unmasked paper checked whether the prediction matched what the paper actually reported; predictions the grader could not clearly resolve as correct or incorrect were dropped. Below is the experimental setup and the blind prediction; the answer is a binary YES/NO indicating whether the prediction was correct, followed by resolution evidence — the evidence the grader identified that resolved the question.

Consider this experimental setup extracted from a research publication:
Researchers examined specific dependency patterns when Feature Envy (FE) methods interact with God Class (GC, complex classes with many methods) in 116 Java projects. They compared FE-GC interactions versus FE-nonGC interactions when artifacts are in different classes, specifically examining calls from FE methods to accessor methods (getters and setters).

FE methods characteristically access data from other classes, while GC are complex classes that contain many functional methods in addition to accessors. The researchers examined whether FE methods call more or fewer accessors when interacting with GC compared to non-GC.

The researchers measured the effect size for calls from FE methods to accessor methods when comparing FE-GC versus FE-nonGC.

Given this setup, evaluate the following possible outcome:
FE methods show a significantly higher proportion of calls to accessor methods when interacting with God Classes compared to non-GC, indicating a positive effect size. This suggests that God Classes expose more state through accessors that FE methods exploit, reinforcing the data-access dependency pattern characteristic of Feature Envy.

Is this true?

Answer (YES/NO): NO